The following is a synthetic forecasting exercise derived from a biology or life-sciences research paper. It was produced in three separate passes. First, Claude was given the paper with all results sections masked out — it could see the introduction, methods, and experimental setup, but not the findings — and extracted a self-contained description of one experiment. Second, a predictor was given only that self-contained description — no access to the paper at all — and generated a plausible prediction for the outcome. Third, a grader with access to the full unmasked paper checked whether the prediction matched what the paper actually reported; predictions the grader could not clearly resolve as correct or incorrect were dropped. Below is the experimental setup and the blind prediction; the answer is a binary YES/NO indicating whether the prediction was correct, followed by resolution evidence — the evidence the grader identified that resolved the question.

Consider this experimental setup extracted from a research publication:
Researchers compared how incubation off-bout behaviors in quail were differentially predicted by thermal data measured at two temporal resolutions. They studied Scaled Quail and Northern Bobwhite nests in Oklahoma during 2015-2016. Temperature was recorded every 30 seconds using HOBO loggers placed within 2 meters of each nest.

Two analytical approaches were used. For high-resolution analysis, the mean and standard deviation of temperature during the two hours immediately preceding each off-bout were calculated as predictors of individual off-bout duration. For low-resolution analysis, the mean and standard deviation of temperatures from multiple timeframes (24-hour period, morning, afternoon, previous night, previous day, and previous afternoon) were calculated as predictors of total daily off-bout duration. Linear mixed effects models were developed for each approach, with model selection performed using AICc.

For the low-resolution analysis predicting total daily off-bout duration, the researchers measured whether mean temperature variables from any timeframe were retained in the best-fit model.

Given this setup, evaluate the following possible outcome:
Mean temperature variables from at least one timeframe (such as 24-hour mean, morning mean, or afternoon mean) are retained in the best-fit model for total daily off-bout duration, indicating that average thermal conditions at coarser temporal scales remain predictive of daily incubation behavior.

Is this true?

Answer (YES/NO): NO